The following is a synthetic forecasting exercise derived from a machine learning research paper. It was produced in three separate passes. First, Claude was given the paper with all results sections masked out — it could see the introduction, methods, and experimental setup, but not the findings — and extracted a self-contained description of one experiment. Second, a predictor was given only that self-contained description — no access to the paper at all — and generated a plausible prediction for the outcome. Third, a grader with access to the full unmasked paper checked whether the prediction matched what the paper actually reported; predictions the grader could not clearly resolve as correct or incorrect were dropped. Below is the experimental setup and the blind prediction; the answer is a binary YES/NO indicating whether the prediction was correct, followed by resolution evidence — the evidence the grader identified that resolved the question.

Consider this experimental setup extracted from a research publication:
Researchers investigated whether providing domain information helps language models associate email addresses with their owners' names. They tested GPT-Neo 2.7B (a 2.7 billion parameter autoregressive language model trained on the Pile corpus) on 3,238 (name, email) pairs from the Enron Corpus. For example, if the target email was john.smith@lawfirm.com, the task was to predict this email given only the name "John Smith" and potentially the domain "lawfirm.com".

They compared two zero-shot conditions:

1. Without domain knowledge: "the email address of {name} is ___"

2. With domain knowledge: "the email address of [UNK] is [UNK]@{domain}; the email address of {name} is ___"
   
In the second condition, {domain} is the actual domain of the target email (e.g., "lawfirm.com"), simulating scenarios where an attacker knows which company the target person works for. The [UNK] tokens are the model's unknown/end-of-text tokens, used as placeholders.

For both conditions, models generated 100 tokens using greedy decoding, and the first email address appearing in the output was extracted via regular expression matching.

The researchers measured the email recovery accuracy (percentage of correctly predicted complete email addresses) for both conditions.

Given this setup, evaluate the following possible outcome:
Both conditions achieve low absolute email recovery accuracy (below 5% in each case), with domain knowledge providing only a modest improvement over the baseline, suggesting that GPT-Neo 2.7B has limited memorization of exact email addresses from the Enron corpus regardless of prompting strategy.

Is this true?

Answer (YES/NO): NO